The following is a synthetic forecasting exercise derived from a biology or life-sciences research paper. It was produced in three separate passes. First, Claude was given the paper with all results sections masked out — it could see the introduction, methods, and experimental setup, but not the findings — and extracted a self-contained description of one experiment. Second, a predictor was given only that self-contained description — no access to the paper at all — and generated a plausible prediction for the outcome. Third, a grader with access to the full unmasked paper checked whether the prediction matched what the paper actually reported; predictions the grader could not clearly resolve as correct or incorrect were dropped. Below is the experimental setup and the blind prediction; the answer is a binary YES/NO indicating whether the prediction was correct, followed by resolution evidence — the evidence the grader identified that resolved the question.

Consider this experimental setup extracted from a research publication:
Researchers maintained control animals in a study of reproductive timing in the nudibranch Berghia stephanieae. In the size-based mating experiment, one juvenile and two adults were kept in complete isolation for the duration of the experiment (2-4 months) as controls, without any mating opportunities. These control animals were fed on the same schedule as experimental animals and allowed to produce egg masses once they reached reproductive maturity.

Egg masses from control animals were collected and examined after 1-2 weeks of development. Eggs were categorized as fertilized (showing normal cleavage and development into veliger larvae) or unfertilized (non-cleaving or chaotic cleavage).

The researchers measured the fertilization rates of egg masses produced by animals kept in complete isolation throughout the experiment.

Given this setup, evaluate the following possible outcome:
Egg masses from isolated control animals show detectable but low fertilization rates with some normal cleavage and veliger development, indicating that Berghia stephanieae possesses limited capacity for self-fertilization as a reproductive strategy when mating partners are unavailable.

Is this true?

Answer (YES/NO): NO